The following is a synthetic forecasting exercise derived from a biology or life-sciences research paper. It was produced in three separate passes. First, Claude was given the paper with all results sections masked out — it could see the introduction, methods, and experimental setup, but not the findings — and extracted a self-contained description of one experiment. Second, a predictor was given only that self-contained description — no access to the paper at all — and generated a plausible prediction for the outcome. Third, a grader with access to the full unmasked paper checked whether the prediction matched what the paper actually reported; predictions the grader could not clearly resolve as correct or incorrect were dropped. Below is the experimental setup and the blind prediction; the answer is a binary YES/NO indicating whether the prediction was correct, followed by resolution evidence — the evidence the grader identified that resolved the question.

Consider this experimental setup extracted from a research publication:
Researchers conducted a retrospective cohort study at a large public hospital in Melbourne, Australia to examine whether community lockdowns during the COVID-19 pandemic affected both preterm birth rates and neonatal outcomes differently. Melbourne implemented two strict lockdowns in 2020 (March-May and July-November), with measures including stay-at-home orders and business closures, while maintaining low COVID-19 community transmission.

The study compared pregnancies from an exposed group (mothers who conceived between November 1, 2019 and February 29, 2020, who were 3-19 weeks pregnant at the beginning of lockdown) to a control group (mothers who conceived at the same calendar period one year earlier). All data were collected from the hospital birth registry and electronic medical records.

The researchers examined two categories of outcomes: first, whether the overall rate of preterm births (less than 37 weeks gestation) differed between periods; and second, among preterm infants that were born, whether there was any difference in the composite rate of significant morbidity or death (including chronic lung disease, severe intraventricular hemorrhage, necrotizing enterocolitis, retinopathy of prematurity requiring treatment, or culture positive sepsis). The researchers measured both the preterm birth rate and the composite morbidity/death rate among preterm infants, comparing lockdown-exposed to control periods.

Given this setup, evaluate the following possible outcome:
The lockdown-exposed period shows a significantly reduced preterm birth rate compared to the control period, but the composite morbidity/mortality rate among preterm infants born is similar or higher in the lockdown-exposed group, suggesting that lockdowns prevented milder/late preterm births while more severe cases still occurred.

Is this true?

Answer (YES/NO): YES